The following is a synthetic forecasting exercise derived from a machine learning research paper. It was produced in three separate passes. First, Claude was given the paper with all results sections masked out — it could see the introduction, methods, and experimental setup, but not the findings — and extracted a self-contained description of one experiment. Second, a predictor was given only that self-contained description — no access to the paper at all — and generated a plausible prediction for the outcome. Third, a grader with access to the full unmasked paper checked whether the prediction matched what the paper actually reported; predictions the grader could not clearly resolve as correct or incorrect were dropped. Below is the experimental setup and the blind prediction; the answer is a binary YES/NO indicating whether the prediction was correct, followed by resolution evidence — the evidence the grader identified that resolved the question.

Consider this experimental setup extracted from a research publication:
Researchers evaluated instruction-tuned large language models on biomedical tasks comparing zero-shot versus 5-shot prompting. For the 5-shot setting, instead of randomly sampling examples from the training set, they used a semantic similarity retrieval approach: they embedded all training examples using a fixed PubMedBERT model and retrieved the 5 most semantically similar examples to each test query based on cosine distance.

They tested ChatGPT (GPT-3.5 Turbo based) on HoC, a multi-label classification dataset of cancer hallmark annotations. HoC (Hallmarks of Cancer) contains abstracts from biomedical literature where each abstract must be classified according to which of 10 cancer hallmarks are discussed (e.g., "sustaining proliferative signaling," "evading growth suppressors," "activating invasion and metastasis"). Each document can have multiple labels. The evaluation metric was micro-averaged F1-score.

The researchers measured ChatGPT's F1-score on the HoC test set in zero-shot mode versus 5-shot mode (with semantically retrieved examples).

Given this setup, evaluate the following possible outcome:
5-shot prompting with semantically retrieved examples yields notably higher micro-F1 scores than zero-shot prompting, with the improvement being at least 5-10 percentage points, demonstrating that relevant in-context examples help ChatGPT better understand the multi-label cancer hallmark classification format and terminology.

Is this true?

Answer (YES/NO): NO